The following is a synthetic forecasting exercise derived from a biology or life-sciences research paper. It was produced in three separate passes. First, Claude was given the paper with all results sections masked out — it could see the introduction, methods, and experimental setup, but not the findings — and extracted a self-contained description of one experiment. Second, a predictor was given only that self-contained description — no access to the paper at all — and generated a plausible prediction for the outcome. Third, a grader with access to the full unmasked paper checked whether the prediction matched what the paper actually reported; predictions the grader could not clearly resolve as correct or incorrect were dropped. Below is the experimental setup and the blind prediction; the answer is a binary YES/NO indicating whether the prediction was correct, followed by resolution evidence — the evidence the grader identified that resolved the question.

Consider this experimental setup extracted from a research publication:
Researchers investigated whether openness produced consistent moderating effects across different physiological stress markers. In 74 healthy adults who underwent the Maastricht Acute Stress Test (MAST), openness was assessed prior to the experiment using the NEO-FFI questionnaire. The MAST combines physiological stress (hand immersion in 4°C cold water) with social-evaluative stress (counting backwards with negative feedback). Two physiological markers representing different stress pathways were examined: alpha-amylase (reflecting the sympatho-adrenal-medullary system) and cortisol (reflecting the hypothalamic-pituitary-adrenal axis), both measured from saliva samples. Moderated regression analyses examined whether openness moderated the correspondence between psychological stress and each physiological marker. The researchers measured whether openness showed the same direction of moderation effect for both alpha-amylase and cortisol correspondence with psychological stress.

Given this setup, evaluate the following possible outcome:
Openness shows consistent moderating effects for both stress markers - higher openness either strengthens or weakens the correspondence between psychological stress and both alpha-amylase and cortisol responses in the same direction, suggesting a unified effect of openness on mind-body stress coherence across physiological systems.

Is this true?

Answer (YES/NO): NO